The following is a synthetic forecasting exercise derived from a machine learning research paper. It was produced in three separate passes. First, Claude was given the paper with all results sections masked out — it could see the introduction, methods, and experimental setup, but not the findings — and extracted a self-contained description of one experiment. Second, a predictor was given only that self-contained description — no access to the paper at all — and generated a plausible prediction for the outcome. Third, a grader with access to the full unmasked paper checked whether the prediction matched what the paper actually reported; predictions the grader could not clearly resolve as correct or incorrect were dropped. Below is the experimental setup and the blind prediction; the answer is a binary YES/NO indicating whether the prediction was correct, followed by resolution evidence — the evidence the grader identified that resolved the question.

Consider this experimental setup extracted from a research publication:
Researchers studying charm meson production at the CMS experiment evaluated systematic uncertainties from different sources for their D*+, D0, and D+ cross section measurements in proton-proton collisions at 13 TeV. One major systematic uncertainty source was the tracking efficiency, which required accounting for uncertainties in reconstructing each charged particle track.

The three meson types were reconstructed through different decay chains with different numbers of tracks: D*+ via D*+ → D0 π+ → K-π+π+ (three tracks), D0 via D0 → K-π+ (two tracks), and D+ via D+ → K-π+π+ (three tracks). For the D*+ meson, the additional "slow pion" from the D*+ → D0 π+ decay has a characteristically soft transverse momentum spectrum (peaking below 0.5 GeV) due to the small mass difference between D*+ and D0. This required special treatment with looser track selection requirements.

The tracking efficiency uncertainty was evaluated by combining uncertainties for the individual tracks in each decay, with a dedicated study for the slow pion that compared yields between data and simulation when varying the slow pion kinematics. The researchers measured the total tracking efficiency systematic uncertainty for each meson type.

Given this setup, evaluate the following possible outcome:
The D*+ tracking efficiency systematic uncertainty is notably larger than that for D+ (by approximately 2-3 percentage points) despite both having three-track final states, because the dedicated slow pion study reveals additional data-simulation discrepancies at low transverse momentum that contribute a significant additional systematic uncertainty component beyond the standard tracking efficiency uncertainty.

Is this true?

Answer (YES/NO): NO